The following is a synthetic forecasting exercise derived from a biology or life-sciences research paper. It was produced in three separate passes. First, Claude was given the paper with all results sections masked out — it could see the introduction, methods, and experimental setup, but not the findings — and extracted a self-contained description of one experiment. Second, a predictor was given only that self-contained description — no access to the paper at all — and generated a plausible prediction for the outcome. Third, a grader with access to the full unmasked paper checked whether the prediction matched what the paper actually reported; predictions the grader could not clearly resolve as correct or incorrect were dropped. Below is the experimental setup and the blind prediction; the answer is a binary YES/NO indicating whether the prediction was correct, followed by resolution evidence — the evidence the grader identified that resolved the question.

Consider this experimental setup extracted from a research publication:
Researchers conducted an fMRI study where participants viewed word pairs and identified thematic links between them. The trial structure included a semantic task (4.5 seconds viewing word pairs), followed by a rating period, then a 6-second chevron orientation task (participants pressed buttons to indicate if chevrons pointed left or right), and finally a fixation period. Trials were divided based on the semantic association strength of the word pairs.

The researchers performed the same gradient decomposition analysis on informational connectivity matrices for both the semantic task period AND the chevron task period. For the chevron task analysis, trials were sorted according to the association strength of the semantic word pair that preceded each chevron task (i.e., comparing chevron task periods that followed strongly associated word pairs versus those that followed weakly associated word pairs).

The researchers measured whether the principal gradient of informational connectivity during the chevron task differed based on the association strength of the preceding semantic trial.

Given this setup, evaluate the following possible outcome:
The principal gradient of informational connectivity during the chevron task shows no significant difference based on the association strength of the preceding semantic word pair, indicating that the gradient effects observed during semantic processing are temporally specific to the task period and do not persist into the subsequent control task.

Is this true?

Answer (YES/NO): YES